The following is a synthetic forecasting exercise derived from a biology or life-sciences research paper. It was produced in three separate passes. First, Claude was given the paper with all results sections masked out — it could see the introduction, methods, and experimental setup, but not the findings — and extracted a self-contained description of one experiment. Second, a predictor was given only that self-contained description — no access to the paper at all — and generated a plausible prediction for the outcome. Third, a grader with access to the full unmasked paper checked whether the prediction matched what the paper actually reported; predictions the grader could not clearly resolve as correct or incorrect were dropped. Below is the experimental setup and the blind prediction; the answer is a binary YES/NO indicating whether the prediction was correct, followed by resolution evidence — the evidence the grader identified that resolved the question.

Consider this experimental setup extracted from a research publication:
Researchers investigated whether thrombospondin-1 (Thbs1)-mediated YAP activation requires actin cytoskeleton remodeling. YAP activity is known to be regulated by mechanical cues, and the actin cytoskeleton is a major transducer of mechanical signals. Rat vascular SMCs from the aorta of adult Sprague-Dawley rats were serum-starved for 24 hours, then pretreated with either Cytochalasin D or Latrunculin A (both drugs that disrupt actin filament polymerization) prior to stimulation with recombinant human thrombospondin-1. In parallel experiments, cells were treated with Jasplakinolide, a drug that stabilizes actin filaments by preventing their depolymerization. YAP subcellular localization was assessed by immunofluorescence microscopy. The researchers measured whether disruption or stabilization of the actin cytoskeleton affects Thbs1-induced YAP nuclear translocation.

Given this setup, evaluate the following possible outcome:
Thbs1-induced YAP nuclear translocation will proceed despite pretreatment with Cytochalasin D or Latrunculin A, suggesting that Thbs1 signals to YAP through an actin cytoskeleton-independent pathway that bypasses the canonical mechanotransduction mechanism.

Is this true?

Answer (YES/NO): YES